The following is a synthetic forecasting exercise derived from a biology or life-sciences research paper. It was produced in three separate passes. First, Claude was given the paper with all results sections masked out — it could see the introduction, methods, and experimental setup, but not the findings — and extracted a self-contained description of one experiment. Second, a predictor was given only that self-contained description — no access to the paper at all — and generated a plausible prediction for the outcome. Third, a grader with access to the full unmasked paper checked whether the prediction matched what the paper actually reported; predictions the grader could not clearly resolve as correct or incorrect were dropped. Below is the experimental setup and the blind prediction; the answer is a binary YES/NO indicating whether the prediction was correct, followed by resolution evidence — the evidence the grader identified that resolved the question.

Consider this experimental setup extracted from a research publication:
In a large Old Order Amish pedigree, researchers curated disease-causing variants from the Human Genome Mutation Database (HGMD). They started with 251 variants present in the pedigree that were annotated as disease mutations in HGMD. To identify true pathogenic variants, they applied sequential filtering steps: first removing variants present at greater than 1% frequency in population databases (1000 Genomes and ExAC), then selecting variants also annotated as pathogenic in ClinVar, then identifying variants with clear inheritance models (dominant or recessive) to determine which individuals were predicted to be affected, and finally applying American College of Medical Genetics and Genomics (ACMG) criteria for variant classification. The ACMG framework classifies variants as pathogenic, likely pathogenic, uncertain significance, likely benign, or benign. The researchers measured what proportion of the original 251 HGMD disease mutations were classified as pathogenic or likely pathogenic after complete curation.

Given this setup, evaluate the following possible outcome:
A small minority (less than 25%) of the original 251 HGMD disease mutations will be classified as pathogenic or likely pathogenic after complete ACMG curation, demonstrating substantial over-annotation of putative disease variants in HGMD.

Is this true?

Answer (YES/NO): YES